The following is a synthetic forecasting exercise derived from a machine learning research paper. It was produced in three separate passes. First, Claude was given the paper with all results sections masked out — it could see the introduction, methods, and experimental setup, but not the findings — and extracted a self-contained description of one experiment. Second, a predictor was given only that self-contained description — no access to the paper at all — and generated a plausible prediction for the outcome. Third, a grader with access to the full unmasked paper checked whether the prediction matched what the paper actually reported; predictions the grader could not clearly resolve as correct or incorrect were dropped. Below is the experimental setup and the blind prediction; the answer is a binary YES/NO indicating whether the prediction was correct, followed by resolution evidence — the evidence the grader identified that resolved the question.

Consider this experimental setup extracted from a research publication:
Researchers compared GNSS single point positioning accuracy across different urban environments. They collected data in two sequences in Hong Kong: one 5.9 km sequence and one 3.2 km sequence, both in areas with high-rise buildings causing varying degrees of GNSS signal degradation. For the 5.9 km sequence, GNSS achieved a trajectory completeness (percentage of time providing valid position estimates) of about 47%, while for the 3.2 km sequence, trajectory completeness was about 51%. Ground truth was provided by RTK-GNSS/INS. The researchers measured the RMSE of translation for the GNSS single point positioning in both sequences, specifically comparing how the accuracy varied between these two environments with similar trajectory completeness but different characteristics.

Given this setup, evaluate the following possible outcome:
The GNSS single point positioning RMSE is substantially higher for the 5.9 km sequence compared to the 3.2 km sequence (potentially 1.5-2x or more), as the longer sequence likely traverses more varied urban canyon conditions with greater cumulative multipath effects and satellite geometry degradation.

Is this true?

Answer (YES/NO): NO